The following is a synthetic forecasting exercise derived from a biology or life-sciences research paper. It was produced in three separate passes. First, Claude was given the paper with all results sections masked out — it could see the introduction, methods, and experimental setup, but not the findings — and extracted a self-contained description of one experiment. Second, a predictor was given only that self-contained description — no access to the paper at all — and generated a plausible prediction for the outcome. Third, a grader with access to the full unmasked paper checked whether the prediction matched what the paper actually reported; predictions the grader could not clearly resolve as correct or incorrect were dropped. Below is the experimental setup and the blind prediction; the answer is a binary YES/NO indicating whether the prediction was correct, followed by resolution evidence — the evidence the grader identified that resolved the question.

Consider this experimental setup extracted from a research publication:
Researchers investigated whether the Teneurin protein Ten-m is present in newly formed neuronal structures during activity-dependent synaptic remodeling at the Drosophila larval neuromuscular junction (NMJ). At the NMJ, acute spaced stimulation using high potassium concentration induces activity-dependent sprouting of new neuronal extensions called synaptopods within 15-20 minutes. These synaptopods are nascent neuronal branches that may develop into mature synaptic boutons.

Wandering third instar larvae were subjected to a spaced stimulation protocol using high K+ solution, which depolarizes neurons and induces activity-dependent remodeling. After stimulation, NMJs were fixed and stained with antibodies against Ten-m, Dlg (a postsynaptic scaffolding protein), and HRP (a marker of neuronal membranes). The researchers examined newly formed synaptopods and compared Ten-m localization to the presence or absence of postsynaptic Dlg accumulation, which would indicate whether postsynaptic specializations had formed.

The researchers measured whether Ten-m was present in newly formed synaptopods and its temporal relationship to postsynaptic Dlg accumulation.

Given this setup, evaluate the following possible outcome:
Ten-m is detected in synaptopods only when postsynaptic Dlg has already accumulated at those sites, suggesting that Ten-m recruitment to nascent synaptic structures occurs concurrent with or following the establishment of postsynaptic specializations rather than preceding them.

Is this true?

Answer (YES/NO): NO